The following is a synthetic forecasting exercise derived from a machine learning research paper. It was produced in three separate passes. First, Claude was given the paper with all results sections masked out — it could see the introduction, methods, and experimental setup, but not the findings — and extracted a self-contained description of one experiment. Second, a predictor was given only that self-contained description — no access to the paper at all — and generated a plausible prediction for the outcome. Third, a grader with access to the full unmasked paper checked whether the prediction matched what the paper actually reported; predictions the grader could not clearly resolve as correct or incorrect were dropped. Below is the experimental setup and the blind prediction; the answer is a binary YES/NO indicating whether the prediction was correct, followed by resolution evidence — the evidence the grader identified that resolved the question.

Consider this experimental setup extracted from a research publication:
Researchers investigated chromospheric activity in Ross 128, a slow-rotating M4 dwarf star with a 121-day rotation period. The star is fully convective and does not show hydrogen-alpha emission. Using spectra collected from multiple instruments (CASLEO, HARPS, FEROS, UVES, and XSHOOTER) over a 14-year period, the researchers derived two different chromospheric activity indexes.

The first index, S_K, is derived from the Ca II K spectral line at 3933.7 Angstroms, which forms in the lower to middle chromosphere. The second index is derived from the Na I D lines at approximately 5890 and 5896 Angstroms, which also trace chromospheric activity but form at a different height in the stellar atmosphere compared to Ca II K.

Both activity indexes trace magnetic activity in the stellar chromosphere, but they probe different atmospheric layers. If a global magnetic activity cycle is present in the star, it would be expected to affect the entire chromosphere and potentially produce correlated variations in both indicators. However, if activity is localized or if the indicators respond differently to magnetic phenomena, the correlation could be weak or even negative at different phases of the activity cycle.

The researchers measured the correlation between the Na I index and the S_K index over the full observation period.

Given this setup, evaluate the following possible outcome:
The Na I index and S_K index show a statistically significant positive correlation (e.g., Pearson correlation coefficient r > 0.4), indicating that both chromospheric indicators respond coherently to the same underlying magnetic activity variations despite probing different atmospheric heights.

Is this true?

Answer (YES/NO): YES